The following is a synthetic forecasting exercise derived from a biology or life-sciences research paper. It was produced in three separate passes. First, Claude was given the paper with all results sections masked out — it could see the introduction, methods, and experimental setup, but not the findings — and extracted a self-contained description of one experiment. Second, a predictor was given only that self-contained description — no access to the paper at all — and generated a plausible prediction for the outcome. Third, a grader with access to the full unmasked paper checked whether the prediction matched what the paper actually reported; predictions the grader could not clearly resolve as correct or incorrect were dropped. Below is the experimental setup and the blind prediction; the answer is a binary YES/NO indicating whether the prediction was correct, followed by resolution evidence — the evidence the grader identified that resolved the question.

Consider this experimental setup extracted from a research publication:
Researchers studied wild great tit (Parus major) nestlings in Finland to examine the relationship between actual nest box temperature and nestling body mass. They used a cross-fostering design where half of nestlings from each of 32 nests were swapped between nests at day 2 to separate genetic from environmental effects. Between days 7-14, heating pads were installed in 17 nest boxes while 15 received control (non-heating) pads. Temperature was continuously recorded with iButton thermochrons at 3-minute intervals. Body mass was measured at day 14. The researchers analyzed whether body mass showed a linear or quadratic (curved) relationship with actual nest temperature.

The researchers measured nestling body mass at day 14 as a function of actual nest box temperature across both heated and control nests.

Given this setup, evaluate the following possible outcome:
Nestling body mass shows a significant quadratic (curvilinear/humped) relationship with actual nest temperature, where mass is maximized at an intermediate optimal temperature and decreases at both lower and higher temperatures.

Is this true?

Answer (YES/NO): YES